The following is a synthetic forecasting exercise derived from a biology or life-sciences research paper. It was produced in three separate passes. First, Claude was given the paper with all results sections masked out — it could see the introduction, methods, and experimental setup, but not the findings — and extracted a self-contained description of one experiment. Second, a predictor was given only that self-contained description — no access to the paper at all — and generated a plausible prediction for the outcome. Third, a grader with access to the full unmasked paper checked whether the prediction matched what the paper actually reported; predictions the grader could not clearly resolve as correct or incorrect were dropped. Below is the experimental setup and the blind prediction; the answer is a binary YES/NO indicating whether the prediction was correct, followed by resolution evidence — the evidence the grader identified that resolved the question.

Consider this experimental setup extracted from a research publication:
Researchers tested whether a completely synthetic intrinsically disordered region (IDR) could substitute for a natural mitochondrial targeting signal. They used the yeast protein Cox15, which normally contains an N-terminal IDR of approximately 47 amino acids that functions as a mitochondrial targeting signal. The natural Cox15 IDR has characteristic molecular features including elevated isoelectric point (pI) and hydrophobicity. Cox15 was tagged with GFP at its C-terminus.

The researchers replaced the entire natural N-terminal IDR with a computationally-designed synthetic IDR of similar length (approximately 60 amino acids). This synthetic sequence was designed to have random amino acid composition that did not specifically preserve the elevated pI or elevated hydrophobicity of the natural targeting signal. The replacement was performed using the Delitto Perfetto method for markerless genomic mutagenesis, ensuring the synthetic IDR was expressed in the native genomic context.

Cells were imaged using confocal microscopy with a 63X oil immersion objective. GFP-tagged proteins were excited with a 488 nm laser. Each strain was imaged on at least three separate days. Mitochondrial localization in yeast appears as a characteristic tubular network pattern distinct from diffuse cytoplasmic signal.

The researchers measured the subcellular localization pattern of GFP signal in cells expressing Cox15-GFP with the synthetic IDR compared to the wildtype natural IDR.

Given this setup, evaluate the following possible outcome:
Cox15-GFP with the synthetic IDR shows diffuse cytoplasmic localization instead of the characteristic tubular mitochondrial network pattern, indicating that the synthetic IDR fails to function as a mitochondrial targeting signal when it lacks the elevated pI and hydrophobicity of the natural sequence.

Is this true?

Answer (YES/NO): YES